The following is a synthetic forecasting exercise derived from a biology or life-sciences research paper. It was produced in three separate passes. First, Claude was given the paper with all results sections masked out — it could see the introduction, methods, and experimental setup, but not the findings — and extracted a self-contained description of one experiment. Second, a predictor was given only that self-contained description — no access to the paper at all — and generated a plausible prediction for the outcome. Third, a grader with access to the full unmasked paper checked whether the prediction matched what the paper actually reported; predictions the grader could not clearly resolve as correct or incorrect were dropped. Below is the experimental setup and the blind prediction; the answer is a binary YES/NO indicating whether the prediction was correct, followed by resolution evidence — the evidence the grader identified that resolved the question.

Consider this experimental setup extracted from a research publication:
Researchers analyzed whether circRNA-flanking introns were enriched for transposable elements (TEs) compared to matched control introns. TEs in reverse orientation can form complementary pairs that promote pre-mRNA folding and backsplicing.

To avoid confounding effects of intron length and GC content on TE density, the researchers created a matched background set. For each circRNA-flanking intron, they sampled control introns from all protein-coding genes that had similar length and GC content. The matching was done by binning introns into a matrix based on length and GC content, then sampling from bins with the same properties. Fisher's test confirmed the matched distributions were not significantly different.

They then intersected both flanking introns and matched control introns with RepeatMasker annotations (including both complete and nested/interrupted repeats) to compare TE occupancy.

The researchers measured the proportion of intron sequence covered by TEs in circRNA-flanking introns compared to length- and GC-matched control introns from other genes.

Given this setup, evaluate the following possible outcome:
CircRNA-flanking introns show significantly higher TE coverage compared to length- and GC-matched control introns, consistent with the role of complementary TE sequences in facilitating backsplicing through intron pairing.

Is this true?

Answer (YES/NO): YES